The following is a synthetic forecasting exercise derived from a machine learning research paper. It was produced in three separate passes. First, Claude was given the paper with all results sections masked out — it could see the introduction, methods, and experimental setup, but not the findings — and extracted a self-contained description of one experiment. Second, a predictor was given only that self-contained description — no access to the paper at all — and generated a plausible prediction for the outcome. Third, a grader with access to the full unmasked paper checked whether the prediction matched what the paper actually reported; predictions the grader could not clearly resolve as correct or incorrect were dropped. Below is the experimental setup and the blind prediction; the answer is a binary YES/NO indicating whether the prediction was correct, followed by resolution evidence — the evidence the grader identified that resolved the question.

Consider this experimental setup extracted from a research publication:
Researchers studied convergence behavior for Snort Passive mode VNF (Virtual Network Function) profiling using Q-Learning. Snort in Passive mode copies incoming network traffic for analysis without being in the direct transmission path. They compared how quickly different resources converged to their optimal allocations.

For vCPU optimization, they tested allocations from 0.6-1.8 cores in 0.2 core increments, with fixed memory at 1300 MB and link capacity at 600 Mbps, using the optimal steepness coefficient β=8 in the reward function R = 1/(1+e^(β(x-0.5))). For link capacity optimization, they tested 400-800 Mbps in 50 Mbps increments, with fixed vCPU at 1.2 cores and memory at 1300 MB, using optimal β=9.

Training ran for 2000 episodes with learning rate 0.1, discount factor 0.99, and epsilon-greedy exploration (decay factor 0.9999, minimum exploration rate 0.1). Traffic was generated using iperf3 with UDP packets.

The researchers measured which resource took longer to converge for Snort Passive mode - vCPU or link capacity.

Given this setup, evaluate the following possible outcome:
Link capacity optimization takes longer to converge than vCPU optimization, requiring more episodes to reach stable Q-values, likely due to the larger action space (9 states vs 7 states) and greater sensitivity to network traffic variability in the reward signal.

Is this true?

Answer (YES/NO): YES